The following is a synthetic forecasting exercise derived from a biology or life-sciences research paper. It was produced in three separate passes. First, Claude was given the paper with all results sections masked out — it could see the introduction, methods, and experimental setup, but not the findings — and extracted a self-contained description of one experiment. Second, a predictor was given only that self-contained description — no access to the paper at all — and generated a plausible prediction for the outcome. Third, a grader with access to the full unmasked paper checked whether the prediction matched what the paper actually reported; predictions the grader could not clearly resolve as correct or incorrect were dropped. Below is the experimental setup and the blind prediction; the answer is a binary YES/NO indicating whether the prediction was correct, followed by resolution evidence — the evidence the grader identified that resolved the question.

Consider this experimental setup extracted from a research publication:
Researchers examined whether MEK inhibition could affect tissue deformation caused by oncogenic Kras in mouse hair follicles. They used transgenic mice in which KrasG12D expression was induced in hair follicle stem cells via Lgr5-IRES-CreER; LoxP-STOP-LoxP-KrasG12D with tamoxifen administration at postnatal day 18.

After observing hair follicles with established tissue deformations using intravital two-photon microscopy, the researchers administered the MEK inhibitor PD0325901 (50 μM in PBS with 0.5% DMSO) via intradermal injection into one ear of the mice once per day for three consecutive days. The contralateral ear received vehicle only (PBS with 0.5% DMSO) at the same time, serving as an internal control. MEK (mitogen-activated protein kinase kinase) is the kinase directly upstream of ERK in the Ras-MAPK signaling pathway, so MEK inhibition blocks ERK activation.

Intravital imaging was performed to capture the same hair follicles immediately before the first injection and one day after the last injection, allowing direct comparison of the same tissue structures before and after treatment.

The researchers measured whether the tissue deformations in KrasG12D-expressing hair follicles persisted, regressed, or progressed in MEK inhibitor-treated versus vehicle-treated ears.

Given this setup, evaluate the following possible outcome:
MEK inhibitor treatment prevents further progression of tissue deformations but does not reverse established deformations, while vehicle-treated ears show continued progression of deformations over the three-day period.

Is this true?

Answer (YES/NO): NO